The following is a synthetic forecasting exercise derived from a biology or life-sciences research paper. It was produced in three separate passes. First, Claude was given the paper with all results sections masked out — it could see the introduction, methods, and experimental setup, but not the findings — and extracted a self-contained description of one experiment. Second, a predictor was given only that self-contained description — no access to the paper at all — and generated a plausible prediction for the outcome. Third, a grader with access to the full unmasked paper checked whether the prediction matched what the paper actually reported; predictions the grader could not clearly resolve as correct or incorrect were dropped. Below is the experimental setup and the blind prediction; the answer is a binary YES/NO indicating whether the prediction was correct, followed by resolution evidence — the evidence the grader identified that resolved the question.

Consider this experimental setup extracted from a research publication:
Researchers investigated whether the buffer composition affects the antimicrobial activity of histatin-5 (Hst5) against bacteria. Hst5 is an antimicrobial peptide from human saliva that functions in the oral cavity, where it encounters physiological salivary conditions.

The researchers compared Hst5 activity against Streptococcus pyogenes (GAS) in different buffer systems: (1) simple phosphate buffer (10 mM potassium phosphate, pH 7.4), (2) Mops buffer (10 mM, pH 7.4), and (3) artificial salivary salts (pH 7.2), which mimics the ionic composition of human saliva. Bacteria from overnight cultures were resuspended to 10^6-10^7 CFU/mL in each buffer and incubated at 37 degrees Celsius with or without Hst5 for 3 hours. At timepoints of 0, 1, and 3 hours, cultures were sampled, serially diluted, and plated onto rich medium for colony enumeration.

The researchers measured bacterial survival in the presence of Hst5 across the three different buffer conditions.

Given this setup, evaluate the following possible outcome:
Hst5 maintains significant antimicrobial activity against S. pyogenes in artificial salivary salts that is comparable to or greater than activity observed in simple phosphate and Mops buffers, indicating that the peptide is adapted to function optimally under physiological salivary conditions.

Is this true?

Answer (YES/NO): NO